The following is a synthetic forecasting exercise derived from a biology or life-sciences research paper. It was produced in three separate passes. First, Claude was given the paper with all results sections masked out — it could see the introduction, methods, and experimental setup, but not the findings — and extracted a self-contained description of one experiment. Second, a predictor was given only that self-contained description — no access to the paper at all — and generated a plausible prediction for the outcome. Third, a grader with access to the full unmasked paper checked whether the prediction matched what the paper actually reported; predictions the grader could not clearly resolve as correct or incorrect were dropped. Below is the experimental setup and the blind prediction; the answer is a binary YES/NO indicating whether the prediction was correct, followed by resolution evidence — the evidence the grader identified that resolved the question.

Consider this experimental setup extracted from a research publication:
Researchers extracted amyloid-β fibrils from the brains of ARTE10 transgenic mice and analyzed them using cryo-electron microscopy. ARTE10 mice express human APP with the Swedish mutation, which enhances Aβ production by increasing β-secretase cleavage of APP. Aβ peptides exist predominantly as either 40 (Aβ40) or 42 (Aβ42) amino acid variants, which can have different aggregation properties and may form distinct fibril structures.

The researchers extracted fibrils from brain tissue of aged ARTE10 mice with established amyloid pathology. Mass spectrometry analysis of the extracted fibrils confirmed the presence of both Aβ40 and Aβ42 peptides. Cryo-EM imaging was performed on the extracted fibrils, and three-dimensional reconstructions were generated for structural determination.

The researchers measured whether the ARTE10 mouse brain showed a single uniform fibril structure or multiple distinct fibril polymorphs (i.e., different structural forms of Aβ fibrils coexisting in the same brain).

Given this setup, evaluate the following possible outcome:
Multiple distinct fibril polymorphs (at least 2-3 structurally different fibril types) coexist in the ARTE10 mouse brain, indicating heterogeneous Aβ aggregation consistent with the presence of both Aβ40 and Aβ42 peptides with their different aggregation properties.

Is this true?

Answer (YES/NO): YES